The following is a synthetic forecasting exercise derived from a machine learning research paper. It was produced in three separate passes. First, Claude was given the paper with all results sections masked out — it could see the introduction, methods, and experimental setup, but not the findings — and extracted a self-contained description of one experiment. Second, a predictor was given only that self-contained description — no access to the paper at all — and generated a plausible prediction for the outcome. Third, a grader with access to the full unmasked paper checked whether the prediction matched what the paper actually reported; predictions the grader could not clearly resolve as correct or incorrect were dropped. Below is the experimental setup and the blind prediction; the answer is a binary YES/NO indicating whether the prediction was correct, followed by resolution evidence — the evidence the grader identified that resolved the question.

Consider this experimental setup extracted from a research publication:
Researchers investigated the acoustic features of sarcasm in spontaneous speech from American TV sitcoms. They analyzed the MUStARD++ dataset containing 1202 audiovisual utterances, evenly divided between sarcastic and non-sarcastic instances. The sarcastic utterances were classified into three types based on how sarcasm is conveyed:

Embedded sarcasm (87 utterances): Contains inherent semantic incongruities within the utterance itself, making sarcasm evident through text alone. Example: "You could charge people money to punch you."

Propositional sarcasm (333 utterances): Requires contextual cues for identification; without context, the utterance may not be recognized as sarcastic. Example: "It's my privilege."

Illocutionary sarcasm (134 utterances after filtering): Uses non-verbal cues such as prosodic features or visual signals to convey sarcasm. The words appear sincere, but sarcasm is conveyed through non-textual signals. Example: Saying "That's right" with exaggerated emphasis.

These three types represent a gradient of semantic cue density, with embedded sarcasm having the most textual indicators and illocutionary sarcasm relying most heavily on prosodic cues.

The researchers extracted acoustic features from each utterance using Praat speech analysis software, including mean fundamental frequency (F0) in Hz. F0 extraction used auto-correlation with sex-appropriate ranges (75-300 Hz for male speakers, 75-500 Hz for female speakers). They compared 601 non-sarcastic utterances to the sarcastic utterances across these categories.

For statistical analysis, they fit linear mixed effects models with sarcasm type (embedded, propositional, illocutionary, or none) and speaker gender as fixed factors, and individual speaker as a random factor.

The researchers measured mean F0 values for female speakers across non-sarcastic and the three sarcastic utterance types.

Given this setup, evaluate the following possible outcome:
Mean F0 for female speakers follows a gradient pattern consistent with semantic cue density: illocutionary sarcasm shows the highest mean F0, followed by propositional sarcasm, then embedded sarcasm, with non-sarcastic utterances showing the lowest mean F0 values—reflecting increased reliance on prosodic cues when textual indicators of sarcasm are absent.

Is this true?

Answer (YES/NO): NO